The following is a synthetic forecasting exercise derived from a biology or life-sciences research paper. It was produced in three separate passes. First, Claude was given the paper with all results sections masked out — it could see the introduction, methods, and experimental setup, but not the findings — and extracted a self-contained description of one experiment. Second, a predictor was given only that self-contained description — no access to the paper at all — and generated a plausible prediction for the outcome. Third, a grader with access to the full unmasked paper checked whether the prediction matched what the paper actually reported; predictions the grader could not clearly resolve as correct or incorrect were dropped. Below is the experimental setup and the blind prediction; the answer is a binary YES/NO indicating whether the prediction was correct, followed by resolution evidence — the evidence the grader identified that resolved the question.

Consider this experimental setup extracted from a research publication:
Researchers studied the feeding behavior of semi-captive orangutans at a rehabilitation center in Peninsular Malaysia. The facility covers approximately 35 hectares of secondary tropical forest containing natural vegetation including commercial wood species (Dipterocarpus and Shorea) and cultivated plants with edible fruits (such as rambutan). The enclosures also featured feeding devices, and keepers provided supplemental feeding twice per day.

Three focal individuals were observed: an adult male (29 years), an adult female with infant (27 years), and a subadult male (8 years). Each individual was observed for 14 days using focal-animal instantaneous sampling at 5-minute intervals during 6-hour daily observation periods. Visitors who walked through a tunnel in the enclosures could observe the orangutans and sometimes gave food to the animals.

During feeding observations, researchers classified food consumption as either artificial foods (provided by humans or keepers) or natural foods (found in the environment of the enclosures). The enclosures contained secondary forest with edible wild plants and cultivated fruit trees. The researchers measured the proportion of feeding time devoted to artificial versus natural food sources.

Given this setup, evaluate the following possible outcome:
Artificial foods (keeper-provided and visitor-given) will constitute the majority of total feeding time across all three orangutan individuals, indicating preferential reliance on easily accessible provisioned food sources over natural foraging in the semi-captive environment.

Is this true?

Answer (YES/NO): YES